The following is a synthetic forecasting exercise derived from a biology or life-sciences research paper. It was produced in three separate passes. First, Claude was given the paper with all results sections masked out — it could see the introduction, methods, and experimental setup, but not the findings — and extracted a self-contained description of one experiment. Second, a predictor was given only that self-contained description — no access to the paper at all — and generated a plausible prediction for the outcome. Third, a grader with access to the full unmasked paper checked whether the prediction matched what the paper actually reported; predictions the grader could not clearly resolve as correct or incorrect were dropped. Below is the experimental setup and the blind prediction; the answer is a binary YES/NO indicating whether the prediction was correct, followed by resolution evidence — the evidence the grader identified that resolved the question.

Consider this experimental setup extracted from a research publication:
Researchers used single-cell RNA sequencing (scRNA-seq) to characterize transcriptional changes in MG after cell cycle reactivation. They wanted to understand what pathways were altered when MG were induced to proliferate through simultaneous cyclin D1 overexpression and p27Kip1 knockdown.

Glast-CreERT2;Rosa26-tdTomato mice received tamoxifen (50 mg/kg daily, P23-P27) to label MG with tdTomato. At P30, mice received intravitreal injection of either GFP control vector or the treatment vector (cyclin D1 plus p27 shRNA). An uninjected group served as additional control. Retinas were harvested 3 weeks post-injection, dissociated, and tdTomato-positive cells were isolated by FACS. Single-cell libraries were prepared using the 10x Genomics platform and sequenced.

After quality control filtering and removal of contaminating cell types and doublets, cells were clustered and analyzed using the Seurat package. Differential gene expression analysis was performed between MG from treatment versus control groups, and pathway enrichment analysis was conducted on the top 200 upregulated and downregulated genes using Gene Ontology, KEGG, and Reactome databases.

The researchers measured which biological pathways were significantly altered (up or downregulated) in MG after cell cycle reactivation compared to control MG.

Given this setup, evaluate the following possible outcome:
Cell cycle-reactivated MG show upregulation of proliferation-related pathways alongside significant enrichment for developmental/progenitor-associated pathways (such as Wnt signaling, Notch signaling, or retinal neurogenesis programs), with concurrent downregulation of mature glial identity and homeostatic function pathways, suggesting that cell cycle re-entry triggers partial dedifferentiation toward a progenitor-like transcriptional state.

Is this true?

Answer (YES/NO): NO